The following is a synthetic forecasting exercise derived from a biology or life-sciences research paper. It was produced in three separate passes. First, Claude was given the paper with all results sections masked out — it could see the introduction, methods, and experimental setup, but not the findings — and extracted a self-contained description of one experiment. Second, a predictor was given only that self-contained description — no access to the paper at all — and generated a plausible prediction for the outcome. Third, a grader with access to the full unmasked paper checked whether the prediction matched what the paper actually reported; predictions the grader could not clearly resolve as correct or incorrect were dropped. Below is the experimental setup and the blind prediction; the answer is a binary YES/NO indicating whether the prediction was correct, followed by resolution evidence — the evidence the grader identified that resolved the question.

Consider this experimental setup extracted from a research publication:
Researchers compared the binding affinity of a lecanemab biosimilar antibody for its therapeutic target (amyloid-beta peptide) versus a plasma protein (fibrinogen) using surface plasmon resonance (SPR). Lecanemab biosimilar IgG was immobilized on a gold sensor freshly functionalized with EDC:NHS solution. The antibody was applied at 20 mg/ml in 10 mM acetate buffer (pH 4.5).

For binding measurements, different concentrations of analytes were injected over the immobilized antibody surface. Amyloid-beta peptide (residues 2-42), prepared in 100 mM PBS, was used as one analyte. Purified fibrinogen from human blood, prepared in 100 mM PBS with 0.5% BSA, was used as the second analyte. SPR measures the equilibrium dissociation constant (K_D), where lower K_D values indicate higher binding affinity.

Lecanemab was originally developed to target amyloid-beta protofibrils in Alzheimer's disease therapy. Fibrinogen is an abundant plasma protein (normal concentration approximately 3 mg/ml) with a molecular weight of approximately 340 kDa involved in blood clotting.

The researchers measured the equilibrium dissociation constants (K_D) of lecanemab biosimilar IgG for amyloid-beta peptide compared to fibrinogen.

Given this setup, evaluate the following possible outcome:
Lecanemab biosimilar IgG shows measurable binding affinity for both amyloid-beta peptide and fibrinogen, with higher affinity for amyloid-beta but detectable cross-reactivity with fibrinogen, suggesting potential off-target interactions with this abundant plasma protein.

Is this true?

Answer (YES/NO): YES